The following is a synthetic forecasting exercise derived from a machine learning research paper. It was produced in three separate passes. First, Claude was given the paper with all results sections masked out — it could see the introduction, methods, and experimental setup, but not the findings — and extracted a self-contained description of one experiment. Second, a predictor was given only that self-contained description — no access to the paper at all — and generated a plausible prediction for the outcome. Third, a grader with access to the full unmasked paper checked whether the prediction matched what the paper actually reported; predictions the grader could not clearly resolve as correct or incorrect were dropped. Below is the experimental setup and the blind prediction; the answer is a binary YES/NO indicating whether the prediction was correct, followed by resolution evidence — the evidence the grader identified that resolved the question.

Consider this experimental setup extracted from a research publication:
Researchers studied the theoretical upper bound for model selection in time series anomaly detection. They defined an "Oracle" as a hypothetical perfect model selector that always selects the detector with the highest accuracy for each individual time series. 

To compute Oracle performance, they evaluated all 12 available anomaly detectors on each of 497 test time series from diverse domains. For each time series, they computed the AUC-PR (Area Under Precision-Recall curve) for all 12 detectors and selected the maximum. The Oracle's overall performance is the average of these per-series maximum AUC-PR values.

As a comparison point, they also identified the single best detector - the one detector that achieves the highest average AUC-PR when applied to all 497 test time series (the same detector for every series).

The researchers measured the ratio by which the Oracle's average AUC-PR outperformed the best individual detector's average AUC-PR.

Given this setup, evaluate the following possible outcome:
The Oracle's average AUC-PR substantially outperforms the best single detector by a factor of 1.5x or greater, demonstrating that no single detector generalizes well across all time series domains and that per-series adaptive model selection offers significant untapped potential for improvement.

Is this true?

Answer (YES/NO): YES